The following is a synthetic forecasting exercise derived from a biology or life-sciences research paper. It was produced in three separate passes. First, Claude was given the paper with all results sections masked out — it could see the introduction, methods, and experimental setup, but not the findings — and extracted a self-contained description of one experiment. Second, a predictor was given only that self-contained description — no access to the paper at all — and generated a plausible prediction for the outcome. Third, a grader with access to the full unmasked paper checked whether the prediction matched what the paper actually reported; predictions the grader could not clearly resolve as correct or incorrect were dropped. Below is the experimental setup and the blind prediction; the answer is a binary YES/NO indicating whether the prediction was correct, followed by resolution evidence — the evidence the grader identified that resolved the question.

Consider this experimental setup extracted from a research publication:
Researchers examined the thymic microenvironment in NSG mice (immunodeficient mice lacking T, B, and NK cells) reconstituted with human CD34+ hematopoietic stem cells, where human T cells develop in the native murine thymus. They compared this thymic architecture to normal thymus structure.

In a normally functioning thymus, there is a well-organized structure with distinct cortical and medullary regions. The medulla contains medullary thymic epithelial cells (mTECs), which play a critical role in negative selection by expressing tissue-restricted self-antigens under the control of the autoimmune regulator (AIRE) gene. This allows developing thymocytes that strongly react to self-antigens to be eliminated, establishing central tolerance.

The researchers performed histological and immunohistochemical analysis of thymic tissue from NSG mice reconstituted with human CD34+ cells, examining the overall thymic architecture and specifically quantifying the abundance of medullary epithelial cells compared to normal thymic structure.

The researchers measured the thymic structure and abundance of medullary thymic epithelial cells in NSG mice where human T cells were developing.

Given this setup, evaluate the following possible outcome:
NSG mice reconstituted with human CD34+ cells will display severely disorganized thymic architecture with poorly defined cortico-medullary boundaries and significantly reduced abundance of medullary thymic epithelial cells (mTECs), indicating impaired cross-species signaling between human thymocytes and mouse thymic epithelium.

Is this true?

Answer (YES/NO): YES